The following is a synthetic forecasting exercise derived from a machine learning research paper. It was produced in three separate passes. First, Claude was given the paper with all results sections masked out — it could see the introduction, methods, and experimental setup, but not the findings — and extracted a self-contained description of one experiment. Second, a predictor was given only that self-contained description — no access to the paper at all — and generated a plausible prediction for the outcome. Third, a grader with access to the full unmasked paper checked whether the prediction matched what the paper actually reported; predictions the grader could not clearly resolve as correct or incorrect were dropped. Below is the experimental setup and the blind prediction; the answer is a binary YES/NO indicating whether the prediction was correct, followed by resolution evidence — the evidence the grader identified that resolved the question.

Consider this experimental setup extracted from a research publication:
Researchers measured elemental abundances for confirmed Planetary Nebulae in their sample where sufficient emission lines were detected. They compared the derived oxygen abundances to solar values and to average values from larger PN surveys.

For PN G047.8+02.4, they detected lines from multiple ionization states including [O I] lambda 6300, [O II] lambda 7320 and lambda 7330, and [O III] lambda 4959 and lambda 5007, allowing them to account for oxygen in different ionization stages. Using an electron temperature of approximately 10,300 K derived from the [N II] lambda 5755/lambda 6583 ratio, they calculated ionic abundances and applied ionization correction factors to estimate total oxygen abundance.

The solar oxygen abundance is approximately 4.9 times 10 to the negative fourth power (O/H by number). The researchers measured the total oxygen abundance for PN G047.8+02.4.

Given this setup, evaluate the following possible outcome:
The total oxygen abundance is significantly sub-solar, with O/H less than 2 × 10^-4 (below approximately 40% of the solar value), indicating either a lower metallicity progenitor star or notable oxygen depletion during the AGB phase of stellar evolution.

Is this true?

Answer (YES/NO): NO